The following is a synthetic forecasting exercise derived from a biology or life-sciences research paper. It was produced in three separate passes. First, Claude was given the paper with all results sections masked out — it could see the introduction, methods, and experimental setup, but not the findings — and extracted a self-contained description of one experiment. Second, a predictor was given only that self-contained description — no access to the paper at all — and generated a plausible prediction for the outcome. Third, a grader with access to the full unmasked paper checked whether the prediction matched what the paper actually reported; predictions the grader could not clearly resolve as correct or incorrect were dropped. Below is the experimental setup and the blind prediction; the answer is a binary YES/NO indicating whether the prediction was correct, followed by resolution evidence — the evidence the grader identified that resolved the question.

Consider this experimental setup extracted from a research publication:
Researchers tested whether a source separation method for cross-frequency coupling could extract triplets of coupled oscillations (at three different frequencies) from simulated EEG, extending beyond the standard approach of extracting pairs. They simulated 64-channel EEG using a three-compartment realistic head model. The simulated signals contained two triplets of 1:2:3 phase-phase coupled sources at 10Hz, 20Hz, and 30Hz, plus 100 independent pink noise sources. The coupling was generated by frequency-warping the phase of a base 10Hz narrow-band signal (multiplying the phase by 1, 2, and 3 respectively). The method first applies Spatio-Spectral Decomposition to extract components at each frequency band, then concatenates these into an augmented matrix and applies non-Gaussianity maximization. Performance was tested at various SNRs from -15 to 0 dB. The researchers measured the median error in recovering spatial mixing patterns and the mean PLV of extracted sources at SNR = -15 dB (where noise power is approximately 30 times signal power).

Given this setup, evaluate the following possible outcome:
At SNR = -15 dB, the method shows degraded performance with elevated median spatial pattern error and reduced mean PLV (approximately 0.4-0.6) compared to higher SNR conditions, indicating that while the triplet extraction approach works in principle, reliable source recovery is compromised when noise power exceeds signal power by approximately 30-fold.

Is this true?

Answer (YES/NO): NO